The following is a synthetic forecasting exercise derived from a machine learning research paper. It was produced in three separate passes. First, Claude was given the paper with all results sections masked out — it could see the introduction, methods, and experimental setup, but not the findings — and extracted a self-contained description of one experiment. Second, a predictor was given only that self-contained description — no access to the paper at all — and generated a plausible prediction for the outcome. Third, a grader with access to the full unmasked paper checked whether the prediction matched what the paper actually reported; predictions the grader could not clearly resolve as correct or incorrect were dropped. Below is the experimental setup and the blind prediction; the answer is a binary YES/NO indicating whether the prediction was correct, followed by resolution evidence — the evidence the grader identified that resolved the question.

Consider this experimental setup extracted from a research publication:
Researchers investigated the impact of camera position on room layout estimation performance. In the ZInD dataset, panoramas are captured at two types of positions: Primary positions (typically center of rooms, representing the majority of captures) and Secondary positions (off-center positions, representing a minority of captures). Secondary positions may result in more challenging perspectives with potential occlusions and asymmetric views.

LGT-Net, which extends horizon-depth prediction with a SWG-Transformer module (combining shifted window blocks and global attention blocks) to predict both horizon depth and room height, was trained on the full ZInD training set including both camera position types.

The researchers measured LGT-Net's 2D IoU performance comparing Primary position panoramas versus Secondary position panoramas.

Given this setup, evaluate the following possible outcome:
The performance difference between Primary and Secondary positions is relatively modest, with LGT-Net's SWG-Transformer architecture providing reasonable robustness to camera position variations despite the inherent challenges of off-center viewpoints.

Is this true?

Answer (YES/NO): NO